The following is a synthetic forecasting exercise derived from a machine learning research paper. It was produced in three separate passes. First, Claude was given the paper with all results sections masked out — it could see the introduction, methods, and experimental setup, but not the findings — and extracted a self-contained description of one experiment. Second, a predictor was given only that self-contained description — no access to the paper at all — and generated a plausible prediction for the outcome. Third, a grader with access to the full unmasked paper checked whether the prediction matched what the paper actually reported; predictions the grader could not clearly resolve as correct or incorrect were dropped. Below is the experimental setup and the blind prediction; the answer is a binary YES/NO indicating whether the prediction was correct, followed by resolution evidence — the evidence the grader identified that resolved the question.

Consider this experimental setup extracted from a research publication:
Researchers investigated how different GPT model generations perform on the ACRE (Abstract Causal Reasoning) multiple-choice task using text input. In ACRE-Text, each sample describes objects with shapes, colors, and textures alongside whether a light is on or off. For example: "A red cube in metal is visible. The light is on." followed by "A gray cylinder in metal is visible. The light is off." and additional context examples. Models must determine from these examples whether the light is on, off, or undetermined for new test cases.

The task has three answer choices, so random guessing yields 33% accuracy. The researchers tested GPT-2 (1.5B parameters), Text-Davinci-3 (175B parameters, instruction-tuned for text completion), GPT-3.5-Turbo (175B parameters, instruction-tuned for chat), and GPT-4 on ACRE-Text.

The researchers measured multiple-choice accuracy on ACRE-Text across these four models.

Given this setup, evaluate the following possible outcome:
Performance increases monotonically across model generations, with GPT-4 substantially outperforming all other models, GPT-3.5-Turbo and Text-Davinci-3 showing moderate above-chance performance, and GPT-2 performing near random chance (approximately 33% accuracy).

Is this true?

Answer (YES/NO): NO